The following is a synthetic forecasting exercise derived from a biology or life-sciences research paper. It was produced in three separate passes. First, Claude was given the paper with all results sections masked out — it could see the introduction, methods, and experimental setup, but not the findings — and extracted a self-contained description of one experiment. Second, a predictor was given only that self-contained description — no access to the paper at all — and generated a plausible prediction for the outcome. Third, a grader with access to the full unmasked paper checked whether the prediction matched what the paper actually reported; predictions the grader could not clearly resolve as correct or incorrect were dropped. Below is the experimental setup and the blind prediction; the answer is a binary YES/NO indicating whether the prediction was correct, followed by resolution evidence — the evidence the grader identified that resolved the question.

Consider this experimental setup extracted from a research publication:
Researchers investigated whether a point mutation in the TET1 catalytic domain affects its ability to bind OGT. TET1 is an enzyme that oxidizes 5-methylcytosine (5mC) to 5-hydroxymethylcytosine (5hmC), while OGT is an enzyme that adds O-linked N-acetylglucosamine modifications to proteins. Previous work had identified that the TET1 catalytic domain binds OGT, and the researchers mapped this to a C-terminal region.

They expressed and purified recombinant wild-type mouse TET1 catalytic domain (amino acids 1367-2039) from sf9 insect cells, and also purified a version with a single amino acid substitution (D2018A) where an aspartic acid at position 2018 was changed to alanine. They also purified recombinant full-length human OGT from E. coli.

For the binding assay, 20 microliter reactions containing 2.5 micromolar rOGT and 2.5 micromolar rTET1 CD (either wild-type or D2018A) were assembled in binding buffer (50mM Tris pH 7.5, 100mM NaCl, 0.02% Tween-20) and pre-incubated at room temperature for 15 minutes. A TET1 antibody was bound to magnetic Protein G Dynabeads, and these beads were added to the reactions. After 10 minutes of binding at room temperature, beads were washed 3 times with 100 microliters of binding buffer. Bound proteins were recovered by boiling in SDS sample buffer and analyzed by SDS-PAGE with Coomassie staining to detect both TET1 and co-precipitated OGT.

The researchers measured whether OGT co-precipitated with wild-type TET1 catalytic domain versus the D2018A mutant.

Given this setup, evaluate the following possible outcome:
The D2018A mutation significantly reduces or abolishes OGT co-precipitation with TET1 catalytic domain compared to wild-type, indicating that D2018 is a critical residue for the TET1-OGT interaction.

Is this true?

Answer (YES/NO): YES